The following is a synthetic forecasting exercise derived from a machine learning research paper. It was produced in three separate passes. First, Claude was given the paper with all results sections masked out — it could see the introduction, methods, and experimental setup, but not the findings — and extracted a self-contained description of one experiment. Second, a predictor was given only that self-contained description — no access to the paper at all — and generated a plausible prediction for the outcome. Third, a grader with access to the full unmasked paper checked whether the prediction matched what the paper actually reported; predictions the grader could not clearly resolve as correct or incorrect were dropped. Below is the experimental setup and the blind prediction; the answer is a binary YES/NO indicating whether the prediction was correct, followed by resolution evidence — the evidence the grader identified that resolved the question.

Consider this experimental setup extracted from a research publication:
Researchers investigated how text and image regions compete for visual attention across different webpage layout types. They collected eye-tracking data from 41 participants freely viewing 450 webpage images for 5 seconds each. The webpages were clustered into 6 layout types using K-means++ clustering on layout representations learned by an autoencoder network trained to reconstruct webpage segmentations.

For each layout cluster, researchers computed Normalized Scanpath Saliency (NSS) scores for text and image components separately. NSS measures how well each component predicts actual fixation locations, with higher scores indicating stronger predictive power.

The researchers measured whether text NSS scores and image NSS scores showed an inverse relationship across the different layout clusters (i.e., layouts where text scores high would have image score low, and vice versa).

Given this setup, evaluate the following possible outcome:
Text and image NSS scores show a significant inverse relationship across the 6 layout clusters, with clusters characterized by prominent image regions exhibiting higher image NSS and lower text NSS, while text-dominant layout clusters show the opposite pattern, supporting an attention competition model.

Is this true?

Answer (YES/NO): NO